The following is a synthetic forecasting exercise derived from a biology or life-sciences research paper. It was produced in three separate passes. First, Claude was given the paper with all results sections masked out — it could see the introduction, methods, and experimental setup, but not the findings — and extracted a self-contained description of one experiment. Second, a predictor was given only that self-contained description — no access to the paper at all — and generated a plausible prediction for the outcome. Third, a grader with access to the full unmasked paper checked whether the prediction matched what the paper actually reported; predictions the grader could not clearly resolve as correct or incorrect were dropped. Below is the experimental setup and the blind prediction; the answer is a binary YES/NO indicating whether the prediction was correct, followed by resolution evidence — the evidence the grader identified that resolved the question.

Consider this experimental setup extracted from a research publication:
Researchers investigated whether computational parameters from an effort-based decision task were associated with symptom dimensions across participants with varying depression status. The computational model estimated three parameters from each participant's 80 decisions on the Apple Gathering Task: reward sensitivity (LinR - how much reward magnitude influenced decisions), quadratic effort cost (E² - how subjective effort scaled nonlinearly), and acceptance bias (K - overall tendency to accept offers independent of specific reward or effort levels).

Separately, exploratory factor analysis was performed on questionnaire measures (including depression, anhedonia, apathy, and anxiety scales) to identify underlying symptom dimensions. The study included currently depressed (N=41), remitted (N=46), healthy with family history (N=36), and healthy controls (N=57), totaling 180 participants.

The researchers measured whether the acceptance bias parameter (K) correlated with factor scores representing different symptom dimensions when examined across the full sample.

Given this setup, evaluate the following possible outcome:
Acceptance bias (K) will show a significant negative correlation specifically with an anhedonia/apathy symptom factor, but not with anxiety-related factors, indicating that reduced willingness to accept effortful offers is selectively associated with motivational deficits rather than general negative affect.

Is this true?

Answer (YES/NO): NO